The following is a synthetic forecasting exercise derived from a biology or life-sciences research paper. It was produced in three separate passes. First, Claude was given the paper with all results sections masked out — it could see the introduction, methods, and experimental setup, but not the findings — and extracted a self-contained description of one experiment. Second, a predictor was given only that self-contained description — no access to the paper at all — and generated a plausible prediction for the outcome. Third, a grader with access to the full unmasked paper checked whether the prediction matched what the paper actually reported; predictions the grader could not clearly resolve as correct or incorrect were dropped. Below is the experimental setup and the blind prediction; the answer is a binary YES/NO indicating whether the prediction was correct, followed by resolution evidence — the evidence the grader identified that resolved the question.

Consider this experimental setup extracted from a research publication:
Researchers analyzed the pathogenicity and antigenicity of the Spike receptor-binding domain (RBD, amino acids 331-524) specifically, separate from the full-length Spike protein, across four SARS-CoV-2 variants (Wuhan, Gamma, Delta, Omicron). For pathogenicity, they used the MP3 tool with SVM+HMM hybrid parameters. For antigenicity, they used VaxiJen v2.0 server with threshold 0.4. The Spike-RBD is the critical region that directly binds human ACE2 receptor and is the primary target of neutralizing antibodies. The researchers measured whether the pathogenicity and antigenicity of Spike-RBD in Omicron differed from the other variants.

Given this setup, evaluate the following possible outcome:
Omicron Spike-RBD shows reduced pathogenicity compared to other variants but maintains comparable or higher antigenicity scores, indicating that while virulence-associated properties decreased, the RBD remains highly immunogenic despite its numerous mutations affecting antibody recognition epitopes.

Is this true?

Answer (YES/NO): YES